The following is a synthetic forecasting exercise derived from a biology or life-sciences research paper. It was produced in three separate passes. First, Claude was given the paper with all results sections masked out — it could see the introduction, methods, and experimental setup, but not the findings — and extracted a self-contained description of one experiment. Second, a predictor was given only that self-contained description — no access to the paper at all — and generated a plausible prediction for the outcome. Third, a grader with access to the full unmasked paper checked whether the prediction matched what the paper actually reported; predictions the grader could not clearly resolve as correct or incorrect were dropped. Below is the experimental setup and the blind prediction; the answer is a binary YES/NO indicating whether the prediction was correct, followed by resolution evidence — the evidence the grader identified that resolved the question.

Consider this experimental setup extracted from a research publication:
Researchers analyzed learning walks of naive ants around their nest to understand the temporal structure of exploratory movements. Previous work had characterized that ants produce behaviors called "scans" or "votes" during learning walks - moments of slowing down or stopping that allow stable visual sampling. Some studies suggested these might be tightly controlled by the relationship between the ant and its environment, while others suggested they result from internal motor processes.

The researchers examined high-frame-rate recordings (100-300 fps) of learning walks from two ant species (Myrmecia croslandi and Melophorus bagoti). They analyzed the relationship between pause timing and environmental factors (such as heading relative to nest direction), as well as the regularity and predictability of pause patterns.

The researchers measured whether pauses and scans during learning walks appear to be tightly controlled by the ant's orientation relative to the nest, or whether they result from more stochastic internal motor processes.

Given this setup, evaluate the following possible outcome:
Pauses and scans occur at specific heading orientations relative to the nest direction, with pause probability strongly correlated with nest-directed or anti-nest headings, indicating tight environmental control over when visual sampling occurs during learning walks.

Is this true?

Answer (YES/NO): NO